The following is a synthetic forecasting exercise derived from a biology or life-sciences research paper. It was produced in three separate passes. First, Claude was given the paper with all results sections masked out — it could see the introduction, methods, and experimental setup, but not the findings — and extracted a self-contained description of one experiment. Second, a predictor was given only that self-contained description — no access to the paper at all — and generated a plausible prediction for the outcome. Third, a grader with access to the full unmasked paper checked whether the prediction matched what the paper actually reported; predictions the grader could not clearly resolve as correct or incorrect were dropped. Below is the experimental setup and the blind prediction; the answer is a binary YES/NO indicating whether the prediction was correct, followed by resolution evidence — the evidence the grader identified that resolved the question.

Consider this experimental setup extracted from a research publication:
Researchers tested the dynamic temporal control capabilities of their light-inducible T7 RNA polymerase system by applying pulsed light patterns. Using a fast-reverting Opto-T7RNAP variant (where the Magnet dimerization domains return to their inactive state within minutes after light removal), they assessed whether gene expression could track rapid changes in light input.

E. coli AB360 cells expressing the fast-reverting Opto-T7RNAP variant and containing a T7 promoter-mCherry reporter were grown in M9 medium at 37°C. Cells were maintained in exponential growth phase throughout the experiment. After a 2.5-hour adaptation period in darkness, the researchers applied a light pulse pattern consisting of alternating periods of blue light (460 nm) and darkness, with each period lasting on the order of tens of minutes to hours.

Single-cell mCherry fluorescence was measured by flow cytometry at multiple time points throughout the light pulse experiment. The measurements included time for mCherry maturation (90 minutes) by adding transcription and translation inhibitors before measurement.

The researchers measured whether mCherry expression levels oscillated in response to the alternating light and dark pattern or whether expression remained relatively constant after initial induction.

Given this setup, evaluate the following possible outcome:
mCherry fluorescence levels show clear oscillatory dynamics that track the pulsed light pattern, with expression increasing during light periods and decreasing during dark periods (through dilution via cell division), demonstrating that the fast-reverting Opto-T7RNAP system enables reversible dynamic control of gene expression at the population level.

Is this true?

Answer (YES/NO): YES